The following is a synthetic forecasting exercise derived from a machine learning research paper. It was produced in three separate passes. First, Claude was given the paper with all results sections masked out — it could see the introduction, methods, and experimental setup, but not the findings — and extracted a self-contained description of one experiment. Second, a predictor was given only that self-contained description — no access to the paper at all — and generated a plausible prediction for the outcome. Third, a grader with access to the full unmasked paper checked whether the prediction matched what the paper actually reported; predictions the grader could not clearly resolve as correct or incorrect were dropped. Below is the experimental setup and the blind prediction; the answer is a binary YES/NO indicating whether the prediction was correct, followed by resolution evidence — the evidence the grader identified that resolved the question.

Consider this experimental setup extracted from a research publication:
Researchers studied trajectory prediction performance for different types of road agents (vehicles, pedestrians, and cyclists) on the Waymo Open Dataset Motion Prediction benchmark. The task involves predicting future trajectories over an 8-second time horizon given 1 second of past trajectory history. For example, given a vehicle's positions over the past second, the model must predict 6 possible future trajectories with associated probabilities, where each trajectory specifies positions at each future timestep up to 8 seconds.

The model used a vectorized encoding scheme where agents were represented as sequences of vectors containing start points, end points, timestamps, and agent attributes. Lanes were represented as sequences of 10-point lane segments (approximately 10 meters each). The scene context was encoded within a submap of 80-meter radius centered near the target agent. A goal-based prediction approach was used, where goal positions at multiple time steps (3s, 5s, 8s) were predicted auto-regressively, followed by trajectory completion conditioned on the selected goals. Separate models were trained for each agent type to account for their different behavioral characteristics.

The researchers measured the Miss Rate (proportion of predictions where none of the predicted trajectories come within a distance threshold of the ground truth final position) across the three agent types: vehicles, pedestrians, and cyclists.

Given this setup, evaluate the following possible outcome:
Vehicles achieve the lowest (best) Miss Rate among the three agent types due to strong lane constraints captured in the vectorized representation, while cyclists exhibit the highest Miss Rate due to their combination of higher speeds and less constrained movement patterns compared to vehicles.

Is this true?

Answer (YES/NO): NO